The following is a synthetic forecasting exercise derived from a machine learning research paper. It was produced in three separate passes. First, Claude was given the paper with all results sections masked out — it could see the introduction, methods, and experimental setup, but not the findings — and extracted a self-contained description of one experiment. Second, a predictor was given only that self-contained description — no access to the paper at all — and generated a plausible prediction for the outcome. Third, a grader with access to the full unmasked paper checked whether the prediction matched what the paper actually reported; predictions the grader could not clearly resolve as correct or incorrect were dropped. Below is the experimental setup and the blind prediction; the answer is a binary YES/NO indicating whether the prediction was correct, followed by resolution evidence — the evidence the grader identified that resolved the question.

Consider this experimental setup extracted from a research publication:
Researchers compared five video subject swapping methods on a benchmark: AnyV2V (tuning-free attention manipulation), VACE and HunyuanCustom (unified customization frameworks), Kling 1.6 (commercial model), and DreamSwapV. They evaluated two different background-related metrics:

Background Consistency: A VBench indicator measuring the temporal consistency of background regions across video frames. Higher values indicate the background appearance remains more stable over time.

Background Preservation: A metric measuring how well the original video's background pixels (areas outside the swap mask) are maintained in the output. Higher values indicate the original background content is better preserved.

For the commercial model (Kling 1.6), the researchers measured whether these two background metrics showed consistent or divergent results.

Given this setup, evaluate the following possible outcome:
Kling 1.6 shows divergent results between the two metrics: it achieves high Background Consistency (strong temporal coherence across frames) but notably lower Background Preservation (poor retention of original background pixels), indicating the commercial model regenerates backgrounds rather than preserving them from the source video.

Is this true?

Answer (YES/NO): YES